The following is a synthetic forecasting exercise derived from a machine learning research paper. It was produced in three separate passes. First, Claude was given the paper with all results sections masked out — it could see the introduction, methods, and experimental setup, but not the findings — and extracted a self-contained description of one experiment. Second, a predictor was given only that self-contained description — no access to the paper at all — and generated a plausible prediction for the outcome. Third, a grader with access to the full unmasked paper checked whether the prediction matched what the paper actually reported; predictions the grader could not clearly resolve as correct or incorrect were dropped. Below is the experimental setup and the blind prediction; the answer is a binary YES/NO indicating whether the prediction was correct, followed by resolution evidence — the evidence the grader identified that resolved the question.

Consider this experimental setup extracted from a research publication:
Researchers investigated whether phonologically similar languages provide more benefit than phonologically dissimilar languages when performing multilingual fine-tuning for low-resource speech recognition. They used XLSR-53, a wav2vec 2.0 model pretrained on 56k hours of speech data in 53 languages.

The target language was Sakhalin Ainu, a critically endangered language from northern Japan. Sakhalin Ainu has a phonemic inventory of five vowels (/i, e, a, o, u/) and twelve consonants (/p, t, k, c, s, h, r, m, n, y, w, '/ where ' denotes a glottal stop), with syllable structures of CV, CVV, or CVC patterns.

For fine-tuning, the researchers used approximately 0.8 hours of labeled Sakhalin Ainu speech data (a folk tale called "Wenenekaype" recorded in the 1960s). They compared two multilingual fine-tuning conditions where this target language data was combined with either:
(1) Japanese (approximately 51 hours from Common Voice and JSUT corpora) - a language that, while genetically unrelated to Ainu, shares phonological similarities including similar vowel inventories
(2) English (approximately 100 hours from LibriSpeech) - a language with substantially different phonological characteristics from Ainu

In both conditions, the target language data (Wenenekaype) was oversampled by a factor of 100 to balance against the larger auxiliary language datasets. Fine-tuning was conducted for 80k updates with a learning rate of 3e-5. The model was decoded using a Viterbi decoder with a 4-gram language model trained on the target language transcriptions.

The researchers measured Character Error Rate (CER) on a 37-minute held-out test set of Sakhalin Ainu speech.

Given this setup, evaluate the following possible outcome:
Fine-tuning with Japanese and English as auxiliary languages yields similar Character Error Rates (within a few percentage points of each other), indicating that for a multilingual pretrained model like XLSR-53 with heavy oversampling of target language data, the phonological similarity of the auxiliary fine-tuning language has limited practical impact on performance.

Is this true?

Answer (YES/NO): YES